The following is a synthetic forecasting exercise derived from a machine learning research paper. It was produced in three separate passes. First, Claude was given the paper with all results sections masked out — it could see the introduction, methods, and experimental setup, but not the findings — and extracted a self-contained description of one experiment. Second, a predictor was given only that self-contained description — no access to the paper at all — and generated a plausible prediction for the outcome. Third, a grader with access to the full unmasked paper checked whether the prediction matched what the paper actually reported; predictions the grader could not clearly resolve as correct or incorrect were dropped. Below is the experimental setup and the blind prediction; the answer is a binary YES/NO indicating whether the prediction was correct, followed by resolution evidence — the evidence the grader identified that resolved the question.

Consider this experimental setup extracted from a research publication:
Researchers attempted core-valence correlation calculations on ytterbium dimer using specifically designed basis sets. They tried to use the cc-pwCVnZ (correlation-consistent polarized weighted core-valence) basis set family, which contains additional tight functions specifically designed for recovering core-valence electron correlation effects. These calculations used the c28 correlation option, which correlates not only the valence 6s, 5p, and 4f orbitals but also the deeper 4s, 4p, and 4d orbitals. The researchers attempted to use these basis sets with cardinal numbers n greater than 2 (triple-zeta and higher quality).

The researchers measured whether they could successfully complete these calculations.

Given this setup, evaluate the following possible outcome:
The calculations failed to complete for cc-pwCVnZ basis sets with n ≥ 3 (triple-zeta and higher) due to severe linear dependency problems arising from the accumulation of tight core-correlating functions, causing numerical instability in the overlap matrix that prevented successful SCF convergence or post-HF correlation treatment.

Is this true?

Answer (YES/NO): NO